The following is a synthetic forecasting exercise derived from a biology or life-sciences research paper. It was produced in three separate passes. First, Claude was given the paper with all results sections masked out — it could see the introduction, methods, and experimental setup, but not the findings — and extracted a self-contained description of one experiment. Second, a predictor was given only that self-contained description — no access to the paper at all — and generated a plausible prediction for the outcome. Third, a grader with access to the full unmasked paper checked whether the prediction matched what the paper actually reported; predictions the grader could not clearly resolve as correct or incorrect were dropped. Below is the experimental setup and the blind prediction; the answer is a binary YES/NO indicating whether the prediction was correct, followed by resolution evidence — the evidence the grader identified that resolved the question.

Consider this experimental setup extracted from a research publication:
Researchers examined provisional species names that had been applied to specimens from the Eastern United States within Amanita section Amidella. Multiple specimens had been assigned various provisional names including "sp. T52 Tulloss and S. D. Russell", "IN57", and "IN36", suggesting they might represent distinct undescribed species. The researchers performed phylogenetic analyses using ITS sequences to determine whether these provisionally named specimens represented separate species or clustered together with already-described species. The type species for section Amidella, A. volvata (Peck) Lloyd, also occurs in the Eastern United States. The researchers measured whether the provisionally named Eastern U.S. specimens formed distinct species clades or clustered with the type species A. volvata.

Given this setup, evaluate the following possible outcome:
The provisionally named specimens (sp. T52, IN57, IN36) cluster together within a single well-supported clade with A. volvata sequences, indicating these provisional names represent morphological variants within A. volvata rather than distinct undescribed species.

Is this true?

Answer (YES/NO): YES